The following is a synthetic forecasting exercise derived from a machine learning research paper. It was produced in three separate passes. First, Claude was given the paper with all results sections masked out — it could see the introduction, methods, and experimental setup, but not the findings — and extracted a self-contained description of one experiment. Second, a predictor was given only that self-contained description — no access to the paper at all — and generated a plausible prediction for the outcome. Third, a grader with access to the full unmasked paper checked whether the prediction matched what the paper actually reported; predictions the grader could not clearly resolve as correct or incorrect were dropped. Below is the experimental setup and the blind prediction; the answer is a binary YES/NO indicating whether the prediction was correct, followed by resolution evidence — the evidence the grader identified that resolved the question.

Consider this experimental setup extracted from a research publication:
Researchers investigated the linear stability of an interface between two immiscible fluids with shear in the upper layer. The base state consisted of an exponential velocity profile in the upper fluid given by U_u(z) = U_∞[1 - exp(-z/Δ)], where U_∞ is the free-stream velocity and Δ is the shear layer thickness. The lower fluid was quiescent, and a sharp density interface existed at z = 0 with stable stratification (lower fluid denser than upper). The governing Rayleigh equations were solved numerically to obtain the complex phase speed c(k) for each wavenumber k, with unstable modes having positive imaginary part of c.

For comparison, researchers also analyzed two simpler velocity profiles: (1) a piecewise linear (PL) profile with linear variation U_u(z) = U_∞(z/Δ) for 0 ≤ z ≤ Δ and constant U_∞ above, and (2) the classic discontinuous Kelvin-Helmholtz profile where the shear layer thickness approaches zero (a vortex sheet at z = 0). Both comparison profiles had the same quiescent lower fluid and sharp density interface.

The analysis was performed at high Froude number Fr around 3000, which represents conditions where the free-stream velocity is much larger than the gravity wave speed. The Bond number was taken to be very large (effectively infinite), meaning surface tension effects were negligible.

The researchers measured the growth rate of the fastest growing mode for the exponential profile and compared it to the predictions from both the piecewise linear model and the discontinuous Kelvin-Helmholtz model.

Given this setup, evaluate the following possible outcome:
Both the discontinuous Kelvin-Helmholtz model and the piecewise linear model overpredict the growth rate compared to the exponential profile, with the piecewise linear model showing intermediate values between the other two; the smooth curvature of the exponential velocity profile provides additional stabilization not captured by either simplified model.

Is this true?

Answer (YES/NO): NO